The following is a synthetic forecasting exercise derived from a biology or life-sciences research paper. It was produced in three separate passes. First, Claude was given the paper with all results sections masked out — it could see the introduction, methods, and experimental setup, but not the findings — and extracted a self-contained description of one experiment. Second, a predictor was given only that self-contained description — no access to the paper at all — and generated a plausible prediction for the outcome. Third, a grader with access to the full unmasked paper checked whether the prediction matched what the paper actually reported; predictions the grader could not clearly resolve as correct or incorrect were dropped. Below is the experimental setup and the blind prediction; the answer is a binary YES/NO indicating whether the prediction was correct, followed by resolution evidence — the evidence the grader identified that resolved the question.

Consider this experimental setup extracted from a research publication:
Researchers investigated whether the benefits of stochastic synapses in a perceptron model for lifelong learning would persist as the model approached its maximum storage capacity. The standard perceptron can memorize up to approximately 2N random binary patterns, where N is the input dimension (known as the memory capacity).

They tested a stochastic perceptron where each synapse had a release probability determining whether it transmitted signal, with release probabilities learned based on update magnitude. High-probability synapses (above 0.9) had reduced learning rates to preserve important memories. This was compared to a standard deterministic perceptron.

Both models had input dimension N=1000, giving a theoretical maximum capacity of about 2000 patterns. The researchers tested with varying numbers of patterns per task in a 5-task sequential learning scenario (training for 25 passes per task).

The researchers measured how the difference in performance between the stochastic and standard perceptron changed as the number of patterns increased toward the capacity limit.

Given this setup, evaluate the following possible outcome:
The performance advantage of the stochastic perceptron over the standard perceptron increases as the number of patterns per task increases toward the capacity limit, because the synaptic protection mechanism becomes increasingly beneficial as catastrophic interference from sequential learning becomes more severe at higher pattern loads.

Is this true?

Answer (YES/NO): NO